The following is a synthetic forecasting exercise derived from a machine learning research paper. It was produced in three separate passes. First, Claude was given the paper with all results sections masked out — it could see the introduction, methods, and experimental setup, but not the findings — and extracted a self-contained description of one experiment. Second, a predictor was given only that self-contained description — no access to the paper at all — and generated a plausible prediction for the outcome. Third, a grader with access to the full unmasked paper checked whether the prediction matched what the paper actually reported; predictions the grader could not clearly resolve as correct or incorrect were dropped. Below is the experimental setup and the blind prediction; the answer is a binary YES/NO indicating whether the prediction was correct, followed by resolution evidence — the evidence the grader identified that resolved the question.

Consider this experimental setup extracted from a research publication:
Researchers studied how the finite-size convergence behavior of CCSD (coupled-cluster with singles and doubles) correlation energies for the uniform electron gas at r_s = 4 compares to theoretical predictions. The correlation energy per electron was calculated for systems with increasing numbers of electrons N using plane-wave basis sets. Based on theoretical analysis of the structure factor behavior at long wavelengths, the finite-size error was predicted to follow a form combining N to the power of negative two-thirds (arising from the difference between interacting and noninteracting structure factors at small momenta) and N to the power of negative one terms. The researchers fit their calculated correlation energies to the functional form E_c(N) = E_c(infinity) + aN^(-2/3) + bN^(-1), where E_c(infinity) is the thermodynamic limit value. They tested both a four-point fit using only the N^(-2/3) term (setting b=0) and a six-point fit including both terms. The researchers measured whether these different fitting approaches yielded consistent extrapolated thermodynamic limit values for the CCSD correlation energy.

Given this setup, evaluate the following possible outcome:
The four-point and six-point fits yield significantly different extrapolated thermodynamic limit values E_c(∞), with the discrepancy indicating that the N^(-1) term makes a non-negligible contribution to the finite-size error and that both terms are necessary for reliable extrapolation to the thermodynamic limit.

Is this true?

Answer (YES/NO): NO